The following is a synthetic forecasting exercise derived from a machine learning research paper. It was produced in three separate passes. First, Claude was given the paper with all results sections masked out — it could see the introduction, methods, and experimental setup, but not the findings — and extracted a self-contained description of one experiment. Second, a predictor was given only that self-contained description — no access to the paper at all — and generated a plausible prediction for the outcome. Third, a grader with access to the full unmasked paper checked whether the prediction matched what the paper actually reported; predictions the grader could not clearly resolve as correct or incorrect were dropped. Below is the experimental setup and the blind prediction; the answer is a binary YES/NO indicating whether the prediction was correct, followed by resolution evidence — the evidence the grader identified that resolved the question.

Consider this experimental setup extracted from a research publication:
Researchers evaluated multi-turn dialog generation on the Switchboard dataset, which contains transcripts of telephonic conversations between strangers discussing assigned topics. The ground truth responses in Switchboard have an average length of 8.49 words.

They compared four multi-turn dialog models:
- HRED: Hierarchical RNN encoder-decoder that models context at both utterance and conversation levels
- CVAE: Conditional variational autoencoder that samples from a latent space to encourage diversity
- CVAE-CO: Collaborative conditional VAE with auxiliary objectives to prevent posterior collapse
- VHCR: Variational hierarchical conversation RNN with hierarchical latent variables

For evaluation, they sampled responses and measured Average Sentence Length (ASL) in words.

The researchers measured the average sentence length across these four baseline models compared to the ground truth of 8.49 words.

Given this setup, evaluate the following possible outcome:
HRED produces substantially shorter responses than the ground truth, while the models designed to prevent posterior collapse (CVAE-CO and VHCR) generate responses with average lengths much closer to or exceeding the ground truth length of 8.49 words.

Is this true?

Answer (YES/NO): NO